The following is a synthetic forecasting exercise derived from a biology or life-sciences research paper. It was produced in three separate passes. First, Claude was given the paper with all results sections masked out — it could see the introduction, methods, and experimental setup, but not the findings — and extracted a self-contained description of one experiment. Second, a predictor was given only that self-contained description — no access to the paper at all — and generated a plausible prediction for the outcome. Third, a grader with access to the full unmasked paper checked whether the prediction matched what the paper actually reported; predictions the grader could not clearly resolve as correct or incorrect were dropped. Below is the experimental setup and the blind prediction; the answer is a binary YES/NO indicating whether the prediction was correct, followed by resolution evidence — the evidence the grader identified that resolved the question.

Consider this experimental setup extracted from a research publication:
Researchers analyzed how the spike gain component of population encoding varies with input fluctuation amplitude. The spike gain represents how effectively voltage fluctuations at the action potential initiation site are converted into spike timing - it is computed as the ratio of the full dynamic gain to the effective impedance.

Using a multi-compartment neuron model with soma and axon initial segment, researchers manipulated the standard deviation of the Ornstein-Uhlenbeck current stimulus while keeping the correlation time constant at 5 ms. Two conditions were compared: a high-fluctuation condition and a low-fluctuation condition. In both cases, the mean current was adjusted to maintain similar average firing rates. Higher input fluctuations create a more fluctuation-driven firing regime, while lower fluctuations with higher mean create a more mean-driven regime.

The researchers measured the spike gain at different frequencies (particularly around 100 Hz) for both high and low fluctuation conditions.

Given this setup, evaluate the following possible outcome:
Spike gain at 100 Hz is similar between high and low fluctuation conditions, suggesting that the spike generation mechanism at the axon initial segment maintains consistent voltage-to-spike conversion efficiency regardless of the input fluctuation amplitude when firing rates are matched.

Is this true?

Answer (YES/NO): NO